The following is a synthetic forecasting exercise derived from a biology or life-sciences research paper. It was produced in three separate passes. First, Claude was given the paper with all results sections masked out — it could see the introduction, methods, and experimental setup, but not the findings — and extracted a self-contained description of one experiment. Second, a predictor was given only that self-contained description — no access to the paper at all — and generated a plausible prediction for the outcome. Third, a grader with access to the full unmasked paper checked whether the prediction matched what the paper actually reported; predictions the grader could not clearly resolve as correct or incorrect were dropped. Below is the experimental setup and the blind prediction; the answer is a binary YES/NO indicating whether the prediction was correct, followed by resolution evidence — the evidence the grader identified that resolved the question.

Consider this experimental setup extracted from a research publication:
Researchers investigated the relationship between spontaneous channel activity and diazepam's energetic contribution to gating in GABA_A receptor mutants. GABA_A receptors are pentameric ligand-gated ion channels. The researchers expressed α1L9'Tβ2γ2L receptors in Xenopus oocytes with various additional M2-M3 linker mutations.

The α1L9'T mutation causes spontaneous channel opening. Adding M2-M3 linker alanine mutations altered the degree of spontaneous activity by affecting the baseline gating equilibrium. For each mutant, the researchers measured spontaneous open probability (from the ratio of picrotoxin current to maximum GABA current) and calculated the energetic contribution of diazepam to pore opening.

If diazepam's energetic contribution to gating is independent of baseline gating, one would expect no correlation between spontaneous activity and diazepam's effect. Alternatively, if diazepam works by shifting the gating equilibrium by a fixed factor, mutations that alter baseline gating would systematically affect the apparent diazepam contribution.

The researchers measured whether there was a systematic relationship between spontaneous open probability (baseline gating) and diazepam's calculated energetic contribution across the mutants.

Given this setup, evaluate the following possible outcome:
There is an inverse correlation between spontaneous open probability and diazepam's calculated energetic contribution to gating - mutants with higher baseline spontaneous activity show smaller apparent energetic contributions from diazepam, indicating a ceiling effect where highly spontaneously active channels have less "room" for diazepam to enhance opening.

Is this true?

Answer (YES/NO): NO